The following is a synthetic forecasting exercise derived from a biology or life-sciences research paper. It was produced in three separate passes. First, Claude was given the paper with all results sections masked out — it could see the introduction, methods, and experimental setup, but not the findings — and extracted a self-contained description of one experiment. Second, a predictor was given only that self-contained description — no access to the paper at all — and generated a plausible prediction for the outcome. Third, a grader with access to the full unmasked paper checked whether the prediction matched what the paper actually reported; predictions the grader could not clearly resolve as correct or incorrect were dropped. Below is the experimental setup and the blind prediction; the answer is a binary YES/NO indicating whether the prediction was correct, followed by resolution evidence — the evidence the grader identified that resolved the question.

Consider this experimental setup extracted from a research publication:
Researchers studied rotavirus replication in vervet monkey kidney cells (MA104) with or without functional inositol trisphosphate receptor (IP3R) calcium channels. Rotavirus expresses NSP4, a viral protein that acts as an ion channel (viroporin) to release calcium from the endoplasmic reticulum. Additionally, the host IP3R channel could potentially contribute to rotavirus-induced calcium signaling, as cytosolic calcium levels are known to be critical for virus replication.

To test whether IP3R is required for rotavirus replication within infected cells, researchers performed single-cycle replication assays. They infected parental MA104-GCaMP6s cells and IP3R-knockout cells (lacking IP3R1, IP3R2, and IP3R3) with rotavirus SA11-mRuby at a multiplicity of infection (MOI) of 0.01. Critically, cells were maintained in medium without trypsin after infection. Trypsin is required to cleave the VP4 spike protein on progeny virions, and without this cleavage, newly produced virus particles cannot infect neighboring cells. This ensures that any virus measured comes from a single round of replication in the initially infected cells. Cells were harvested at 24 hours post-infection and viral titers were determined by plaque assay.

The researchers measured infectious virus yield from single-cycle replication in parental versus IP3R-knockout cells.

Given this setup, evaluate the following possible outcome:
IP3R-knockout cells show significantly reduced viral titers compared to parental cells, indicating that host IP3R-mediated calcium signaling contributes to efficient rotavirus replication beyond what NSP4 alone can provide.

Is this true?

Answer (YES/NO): NO